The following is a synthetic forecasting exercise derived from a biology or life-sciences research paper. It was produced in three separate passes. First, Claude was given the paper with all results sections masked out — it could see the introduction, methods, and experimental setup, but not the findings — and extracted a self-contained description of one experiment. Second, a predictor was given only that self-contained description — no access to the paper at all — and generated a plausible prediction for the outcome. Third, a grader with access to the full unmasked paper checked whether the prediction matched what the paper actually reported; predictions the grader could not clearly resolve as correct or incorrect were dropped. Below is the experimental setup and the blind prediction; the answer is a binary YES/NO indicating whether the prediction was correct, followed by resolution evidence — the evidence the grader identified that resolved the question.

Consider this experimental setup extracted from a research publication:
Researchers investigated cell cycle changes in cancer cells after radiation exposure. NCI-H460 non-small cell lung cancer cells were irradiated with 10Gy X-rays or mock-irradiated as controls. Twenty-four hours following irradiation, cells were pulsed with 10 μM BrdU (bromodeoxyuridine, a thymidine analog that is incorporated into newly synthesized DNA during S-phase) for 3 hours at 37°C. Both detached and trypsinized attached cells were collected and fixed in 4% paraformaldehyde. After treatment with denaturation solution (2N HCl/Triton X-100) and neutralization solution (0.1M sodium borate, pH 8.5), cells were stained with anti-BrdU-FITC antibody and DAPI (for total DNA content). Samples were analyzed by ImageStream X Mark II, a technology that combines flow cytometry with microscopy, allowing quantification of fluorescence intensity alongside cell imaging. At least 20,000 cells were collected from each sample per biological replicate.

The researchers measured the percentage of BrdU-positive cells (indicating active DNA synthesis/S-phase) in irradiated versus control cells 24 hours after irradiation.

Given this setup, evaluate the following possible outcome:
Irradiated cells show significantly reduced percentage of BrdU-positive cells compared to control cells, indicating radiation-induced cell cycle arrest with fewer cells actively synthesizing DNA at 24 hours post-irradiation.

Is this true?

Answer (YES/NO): YES